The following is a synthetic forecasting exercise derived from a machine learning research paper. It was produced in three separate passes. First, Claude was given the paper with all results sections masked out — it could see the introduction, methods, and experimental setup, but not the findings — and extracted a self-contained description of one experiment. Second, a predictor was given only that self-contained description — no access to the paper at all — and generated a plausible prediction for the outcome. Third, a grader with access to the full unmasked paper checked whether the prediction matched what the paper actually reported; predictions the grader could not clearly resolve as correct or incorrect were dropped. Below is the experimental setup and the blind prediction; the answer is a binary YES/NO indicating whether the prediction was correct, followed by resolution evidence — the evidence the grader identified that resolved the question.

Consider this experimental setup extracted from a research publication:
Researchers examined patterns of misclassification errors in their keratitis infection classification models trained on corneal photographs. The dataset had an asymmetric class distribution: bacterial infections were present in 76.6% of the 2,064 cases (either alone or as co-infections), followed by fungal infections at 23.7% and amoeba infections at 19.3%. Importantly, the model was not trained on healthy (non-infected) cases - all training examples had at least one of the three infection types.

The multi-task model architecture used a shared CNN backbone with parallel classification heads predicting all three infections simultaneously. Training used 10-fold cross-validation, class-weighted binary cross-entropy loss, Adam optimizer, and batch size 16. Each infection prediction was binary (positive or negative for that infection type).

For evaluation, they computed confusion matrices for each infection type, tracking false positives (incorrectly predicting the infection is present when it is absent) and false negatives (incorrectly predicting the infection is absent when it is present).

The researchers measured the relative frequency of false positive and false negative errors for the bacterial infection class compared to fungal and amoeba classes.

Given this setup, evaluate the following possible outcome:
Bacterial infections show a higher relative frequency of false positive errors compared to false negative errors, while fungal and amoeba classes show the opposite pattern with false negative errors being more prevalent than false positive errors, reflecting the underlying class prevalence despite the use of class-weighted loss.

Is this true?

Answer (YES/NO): YES